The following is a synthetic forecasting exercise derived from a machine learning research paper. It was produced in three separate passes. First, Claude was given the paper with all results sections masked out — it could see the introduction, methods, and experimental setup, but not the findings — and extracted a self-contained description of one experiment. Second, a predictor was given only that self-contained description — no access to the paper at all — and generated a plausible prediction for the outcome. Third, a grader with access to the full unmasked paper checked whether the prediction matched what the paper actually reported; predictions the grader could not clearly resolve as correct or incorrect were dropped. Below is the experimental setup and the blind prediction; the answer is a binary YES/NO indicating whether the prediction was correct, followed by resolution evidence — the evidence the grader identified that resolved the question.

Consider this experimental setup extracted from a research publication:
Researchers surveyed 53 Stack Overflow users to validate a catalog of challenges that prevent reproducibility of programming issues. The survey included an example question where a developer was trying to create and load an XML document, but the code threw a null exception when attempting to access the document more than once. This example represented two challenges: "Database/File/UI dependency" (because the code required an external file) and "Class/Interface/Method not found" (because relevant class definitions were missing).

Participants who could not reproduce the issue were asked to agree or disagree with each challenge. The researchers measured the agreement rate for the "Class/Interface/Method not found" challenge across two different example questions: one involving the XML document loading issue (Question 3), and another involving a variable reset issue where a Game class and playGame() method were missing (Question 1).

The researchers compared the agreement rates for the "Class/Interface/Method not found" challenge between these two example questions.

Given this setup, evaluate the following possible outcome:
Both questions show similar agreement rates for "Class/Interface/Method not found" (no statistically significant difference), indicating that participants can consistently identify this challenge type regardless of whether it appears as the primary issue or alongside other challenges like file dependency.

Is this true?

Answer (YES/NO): NO